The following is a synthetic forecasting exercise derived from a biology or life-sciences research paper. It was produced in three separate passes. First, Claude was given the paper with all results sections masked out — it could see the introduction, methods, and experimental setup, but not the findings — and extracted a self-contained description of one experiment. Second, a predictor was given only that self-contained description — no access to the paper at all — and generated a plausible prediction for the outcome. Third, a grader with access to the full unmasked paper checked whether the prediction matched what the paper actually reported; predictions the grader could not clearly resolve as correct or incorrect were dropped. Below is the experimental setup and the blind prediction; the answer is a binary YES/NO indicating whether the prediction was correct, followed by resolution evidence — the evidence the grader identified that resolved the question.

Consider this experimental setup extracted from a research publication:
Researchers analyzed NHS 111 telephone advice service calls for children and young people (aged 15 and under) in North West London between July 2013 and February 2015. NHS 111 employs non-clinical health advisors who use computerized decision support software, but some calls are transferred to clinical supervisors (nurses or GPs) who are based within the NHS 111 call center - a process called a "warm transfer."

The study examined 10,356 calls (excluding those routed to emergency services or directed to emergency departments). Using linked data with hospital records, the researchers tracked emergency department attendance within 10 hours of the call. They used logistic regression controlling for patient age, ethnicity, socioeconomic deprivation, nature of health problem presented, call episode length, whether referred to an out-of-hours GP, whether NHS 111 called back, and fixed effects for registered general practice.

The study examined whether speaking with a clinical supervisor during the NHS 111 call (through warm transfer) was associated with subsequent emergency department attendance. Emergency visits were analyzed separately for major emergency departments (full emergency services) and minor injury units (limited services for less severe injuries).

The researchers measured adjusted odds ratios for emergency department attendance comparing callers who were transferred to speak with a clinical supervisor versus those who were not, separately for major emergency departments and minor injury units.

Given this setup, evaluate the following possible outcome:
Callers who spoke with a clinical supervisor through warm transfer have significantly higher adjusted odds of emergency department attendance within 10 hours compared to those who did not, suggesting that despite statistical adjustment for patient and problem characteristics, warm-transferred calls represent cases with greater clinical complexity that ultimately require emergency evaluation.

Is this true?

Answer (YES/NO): NO